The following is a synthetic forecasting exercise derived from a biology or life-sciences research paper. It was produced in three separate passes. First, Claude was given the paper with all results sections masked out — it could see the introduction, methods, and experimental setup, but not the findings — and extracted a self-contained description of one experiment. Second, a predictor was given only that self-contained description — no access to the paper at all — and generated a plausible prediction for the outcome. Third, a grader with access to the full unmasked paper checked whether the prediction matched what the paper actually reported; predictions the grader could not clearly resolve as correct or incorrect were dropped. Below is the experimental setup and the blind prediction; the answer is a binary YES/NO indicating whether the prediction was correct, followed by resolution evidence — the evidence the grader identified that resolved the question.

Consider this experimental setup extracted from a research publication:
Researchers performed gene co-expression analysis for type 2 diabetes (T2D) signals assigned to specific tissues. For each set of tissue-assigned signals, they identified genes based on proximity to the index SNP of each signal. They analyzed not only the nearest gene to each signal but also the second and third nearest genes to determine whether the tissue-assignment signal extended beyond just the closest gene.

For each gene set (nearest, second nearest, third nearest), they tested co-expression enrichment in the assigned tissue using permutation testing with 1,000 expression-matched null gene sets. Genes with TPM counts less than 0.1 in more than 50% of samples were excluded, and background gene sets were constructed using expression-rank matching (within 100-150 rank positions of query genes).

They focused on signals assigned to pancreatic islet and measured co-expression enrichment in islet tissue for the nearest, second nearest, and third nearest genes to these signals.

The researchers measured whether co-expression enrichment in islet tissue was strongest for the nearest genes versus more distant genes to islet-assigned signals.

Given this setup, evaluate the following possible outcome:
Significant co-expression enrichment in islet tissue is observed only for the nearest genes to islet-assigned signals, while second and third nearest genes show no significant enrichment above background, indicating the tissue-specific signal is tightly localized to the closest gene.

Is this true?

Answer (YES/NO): YES